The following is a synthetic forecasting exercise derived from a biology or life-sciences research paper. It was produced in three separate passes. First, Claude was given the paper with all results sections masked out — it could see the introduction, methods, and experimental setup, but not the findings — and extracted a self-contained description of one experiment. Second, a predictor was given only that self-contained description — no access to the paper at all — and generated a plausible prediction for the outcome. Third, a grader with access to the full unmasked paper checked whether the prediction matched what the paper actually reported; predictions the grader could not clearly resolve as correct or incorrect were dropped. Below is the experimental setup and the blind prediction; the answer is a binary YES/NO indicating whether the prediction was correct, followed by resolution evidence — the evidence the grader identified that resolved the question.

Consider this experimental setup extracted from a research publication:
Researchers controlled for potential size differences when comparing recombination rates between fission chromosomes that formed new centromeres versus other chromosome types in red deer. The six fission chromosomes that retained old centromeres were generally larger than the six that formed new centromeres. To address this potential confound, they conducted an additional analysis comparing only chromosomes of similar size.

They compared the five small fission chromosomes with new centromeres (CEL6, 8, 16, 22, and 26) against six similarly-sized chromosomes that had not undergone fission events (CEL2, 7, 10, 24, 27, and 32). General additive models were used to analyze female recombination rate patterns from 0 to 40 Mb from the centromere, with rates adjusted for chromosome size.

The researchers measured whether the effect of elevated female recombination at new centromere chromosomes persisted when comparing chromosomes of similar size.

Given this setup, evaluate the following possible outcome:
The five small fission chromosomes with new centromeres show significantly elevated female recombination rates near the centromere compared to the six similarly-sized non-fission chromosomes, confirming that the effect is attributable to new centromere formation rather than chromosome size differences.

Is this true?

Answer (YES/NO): YES